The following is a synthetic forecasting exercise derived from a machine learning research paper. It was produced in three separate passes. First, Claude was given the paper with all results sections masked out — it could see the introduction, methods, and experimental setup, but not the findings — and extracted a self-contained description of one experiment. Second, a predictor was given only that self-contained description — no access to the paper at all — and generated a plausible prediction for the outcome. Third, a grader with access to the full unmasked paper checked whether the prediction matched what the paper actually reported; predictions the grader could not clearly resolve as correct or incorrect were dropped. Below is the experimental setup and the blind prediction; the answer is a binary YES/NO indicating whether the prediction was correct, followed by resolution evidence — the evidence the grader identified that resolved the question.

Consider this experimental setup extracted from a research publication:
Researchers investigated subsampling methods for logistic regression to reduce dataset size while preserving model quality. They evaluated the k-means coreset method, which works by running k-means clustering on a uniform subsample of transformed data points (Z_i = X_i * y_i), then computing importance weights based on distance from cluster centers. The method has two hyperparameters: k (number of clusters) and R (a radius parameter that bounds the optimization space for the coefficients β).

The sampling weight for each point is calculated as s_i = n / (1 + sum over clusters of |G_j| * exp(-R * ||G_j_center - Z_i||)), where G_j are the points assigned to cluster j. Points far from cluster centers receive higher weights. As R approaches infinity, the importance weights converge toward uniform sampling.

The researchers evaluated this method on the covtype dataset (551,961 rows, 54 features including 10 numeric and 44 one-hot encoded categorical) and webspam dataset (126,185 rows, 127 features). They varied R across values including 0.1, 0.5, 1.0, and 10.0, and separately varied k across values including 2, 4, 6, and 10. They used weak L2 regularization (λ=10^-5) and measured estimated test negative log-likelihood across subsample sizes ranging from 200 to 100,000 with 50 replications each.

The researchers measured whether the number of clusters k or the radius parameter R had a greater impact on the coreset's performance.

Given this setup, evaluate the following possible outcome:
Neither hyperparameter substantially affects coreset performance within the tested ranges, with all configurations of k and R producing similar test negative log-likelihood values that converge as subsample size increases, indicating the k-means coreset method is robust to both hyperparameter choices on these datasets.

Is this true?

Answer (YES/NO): NO